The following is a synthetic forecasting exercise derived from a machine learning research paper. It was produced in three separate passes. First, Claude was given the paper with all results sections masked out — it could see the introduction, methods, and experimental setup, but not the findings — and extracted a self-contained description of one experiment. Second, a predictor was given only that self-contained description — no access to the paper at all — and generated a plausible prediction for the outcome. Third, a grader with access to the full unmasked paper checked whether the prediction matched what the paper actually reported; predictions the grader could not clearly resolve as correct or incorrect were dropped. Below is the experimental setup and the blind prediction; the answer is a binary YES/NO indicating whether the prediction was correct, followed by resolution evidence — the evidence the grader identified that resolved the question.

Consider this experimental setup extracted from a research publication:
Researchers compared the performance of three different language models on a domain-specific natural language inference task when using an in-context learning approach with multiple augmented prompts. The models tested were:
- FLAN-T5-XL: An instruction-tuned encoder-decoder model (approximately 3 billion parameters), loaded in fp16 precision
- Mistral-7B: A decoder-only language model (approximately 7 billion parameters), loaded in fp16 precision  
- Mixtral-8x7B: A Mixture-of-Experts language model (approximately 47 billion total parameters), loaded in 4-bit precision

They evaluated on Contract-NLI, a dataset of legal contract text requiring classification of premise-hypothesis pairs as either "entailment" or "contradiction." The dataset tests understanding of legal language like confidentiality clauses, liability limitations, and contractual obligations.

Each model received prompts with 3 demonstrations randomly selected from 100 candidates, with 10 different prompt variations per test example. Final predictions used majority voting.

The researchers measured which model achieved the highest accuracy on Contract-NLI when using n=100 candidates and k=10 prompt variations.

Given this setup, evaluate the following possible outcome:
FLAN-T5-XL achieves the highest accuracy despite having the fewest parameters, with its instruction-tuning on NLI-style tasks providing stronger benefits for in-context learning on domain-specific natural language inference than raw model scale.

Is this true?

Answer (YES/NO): NO